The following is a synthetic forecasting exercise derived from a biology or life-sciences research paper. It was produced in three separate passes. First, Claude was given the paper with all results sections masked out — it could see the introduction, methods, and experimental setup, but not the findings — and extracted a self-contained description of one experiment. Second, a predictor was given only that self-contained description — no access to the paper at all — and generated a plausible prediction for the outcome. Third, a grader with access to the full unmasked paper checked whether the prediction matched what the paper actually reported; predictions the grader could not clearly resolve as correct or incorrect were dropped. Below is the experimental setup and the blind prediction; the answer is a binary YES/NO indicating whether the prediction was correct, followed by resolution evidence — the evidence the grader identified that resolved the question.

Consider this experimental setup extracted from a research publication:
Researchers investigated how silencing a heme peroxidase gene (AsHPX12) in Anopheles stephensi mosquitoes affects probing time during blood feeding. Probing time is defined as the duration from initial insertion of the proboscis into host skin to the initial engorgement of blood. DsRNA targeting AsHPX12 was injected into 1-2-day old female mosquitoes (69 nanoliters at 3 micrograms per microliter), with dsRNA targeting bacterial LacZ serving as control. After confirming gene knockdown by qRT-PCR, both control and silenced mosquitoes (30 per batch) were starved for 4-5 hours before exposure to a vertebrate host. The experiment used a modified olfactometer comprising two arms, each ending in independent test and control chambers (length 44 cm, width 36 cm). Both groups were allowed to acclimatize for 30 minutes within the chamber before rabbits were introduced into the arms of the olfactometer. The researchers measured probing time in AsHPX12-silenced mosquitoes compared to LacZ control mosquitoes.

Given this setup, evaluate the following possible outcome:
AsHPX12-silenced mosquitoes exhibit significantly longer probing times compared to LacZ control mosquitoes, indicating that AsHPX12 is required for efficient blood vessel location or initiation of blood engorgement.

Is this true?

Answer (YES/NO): YES